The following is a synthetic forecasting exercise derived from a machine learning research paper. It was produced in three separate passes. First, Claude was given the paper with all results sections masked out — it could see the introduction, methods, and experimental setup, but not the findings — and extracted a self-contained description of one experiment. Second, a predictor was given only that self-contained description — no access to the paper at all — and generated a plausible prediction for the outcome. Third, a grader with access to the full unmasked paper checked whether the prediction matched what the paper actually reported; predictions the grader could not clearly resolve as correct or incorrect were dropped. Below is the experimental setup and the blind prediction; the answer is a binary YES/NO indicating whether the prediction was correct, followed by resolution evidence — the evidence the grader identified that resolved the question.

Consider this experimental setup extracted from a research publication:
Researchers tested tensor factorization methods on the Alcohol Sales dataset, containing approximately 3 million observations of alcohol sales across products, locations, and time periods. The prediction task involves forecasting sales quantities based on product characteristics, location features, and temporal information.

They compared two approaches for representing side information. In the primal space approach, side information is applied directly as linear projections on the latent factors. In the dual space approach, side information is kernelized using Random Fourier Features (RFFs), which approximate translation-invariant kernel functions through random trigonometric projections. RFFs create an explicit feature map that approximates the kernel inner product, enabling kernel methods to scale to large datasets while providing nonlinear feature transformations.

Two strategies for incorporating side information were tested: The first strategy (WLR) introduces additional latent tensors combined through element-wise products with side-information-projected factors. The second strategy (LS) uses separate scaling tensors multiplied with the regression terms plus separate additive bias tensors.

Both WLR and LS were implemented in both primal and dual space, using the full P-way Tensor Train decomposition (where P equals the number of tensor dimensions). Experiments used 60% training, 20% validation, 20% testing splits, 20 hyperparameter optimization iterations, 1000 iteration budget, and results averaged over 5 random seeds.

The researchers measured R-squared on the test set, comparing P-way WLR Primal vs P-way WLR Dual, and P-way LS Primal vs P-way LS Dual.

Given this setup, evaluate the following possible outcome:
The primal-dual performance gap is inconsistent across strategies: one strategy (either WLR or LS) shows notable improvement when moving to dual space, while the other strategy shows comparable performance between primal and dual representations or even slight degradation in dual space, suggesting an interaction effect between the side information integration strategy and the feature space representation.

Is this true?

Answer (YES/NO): NO